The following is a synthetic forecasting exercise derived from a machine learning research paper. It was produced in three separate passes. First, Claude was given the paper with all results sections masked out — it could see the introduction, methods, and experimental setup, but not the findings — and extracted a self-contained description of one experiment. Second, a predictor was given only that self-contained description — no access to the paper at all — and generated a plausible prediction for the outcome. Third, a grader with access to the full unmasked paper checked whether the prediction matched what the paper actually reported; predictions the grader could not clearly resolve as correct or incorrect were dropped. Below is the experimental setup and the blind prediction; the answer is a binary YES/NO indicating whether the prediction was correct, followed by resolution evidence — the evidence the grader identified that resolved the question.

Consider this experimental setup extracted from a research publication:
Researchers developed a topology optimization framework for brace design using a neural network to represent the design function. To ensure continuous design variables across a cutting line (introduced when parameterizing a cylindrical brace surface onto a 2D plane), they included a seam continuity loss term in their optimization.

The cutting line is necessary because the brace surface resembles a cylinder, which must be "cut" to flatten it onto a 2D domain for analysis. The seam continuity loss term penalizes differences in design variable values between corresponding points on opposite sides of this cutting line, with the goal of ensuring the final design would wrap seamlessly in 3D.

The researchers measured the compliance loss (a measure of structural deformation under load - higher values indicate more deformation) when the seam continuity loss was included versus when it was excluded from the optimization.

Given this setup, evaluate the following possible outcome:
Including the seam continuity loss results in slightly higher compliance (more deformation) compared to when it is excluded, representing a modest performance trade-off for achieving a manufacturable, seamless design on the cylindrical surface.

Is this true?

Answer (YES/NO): NO